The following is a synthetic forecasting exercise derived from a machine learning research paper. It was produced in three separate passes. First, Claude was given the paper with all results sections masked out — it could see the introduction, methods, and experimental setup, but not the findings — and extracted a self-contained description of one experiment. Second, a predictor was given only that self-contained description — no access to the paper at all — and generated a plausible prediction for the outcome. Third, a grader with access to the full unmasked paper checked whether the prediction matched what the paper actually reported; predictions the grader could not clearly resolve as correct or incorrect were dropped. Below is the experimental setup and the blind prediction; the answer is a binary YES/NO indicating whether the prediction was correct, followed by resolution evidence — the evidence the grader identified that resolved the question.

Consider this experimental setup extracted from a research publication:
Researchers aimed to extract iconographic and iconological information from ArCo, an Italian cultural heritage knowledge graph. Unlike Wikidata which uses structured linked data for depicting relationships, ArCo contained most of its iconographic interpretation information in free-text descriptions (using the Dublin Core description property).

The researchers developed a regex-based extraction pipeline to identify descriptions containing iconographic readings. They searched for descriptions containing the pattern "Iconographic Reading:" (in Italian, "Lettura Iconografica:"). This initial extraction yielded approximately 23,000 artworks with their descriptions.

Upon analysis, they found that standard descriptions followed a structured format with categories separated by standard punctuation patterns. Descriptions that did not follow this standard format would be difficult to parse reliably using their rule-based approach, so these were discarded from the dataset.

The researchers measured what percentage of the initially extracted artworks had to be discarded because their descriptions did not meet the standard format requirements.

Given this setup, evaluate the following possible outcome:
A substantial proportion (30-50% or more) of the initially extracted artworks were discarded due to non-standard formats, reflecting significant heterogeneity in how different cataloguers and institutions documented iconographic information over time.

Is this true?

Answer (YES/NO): NO